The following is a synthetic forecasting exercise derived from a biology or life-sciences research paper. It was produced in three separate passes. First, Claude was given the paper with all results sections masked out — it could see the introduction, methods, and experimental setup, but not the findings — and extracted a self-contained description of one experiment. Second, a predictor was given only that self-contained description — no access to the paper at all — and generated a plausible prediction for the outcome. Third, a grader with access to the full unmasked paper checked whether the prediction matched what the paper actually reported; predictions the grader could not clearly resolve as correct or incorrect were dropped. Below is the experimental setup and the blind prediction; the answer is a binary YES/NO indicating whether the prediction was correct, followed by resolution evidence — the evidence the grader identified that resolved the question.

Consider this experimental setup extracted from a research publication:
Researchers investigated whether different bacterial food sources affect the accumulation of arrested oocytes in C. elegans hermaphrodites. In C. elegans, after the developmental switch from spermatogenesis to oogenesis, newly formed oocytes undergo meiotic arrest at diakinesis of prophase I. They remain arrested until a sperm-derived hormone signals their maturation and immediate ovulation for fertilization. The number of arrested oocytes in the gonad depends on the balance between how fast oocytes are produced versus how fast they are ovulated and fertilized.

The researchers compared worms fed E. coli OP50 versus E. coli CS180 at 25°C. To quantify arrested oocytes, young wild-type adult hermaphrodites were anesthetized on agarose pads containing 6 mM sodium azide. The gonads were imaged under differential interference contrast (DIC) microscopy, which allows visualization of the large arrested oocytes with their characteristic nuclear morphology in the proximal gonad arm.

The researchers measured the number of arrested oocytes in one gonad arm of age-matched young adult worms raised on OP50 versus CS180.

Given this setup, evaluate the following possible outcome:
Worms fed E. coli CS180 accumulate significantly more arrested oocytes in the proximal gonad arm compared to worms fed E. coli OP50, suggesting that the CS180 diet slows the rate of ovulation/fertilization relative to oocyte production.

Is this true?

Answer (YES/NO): NO